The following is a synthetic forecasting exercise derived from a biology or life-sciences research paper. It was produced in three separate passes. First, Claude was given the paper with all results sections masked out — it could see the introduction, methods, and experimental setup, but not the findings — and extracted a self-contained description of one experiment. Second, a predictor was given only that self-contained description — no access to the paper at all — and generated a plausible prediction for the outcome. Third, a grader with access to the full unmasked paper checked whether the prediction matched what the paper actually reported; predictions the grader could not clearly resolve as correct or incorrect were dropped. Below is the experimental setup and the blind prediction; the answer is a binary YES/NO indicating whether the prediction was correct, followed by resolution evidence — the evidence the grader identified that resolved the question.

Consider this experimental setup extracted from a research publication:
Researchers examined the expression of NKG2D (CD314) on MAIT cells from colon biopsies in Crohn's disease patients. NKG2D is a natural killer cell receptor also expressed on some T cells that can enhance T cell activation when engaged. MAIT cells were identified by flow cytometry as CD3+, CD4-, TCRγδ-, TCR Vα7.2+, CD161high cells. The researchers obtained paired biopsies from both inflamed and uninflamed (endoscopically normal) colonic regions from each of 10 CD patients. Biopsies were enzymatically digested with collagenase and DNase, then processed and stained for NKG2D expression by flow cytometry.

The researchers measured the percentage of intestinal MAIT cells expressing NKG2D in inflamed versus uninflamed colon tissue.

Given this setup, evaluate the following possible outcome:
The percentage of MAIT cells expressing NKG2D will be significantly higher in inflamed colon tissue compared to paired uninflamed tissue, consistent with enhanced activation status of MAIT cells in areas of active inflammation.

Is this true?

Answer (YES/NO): NO